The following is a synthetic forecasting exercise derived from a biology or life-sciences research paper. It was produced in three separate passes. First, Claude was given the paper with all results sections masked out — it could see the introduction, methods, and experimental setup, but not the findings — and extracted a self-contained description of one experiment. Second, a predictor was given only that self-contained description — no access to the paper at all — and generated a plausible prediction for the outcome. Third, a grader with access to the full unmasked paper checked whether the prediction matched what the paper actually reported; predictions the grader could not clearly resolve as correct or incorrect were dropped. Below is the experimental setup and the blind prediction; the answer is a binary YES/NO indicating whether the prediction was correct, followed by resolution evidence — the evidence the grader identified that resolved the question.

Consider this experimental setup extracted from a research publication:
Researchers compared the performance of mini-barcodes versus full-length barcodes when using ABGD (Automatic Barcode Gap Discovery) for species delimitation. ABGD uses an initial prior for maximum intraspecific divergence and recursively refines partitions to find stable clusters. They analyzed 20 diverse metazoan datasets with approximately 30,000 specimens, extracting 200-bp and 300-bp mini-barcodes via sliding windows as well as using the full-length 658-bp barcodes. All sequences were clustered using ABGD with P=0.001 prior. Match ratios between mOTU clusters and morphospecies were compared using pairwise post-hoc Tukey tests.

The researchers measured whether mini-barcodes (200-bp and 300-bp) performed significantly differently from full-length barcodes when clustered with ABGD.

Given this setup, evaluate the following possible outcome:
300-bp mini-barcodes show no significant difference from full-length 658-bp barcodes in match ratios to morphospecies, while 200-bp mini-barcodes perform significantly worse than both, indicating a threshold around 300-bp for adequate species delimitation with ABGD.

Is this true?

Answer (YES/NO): NO